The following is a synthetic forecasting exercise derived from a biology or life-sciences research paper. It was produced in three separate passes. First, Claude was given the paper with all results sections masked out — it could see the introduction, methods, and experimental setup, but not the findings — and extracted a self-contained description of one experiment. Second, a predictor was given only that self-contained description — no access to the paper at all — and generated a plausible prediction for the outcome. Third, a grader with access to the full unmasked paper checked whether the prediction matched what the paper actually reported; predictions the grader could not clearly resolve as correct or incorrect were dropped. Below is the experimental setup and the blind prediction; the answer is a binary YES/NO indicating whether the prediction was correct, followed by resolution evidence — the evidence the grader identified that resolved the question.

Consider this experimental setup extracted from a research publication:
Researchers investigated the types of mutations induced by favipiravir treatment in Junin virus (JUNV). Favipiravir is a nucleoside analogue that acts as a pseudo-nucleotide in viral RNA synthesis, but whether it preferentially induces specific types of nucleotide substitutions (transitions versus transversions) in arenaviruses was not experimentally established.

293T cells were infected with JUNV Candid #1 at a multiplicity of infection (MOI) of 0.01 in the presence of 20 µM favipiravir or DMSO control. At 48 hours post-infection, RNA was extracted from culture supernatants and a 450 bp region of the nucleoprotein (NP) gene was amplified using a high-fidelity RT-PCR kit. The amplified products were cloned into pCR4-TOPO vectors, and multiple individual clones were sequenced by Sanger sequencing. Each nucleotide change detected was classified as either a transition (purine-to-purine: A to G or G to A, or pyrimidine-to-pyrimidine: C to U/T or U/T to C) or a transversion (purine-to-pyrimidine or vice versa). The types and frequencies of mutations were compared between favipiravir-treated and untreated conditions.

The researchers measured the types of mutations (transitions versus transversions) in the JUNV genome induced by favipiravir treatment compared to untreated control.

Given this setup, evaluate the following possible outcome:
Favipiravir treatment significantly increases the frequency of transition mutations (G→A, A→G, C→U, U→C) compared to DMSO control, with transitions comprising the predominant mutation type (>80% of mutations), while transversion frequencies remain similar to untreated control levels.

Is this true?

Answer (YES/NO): NO